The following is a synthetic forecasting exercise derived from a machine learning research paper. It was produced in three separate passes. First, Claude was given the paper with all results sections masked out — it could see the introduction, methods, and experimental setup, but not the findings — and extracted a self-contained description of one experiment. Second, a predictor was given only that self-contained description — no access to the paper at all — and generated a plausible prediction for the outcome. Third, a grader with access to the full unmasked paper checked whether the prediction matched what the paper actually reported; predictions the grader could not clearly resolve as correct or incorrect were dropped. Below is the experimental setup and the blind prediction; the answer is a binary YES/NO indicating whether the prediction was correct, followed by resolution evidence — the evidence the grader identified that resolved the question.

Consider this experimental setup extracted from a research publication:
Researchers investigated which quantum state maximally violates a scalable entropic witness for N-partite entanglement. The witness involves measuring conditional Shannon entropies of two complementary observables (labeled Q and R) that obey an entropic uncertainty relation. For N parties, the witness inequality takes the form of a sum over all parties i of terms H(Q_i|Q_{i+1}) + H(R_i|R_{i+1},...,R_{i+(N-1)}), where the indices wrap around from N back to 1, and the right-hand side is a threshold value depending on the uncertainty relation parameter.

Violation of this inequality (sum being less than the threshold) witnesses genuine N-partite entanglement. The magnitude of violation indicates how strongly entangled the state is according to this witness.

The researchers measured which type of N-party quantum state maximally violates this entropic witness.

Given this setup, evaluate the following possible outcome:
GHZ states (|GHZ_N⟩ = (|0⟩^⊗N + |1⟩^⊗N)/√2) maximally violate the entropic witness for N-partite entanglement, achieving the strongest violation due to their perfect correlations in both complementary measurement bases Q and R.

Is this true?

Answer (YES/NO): YES